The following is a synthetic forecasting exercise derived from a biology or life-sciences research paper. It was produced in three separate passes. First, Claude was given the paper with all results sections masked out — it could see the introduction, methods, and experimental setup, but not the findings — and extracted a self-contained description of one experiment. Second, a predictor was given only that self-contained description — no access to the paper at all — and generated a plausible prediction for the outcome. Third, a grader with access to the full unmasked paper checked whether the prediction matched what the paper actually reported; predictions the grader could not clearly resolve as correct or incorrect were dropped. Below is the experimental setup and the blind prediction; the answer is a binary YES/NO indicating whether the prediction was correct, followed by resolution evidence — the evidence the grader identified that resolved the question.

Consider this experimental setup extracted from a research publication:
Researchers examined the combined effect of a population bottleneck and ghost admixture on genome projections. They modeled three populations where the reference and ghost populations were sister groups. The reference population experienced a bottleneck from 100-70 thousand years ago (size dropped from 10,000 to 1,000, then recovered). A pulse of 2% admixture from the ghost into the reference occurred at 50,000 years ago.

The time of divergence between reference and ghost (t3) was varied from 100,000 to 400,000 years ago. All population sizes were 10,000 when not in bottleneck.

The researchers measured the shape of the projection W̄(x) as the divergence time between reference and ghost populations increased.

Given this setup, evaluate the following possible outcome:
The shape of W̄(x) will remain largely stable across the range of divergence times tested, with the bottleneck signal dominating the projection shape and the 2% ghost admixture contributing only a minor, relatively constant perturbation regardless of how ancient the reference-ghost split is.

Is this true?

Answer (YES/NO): NO